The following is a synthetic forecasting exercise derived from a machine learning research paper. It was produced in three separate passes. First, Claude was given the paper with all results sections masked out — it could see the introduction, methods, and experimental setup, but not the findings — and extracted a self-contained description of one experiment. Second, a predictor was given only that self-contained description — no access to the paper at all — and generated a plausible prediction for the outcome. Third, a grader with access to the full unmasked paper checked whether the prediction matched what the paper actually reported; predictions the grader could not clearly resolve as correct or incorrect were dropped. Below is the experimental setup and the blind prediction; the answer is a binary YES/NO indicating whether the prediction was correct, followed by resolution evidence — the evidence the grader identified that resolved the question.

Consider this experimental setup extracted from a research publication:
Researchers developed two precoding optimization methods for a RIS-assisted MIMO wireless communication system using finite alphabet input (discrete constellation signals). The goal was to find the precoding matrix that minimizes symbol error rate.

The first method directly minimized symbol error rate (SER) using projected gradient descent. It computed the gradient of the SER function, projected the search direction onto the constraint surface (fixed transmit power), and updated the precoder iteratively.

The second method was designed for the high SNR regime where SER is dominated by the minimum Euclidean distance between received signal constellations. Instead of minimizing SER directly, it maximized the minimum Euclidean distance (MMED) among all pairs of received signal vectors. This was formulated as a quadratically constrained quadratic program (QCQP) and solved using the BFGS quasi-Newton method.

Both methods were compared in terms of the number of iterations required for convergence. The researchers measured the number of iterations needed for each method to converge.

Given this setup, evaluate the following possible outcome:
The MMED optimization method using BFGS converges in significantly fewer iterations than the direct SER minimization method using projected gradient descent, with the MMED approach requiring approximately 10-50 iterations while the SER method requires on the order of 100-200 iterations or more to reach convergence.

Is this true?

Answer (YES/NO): NO